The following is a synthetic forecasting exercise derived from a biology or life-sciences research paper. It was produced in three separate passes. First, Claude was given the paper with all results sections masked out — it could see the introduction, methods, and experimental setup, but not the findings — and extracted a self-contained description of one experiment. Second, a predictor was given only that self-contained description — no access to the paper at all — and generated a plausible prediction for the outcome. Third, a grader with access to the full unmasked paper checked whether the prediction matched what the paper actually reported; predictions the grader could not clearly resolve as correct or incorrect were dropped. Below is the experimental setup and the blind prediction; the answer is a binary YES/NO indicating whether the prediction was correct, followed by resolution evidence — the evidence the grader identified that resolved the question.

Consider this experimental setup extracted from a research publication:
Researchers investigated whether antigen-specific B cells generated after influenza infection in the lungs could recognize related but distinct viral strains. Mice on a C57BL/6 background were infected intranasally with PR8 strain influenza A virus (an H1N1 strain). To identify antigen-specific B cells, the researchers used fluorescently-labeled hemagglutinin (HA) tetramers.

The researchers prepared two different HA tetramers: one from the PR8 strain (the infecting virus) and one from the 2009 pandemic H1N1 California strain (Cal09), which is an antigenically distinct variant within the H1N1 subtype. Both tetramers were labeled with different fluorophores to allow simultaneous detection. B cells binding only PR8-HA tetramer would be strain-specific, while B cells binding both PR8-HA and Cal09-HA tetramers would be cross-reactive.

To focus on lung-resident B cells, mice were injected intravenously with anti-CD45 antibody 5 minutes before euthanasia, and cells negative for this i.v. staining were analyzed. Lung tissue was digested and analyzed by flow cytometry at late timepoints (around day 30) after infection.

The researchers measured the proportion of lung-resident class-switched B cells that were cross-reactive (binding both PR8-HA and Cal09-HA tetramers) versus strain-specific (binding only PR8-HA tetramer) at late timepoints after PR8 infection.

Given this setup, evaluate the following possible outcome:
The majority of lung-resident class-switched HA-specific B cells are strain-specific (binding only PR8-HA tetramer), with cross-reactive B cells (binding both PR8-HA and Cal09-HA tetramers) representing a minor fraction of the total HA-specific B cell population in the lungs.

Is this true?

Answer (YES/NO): YES